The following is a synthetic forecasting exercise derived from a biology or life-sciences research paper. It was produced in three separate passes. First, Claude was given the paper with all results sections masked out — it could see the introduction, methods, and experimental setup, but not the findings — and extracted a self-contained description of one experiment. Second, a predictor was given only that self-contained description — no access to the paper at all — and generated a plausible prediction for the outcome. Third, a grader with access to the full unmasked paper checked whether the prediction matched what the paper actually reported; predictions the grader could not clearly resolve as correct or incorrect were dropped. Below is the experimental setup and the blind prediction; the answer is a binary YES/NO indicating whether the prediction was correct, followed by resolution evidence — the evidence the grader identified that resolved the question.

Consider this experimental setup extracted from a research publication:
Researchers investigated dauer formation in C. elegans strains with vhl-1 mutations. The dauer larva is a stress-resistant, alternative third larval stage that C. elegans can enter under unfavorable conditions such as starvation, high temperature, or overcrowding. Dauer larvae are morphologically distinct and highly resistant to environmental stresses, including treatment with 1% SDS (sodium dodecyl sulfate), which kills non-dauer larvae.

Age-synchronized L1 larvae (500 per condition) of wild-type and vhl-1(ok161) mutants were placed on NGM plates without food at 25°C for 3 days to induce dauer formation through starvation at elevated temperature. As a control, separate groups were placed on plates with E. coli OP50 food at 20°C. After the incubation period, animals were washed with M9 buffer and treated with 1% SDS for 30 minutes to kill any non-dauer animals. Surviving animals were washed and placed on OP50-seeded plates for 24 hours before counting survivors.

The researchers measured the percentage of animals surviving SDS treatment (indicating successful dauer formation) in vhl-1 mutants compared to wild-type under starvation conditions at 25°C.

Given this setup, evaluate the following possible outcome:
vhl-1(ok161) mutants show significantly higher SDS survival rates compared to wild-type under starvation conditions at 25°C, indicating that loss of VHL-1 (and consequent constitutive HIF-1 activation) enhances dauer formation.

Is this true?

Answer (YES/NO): NO